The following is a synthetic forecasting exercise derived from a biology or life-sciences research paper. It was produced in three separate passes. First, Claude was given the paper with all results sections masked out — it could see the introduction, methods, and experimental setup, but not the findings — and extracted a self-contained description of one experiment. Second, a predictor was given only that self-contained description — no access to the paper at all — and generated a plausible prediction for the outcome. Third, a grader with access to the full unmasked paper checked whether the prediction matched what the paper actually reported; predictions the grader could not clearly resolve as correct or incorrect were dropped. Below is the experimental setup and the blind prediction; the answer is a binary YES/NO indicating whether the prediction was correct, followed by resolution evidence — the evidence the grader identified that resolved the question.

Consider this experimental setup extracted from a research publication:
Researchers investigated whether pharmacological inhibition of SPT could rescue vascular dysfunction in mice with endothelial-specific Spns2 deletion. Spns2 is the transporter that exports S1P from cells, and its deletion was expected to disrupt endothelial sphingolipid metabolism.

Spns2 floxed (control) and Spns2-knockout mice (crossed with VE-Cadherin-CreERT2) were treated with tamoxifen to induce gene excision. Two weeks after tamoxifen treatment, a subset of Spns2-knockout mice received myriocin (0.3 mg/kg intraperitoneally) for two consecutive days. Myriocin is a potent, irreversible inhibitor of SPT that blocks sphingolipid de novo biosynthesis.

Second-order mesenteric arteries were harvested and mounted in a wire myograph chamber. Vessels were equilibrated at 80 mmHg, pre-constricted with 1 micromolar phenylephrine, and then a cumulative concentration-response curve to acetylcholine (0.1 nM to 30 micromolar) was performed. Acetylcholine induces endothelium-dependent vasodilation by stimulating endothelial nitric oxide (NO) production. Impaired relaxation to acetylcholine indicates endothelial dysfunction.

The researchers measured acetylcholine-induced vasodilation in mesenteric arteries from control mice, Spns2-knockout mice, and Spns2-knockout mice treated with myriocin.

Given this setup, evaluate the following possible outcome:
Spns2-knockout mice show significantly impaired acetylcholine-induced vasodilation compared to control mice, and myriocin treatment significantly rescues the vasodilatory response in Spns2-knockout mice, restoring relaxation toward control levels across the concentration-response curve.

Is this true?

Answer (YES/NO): NO